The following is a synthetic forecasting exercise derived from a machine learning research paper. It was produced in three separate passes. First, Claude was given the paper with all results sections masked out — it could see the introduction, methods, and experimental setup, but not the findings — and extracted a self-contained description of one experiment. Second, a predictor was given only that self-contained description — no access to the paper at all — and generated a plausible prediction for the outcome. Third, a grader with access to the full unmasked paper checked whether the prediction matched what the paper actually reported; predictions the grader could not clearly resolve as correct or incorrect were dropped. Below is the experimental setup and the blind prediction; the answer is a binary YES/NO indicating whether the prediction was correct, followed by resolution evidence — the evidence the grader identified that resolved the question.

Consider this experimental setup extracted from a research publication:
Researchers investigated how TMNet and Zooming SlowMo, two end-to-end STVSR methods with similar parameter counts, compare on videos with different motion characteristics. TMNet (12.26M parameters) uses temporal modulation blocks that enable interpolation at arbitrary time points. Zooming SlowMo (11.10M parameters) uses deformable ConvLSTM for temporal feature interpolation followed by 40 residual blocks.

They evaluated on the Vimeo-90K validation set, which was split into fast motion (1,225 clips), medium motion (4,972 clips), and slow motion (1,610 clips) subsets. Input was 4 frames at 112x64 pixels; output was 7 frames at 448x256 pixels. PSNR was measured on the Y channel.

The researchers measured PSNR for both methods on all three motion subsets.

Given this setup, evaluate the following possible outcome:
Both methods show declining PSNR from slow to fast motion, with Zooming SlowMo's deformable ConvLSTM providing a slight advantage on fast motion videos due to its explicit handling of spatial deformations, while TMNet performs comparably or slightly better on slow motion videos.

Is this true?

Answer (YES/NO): NO